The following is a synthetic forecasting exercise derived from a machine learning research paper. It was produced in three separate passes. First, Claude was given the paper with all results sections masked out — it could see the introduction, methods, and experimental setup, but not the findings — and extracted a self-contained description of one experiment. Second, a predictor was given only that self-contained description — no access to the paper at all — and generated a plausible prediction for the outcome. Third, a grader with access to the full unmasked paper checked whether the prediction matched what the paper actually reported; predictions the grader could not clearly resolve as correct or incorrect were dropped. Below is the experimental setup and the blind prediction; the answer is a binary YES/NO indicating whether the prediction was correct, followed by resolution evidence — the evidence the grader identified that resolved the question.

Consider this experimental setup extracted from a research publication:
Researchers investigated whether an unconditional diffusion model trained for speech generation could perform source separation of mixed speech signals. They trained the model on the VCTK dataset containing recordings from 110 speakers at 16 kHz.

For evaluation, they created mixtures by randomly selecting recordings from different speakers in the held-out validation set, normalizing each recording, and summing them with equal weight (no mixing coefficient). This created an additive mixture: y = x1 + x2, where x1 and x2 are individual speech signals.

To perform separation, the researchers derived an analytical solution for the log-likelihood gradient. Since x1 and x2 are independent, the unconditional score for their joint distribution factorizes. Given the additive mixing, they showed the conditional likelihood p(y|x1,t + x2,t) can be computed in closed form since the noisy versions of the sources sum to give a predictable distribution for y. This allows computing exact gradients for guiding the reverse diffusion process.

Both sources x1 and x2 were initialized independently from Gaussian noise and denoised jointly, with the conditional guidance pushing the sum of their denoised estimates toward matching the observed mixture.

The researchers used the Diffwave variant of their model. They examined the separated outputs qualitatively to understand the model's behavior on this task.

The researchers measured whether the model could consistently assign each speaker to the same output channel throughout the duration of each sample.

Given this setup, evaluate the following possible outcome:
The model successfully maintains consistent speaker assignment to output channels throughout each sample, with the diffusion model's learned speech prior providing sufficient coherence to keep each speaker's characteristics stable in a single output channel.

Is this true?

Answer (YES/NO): NO